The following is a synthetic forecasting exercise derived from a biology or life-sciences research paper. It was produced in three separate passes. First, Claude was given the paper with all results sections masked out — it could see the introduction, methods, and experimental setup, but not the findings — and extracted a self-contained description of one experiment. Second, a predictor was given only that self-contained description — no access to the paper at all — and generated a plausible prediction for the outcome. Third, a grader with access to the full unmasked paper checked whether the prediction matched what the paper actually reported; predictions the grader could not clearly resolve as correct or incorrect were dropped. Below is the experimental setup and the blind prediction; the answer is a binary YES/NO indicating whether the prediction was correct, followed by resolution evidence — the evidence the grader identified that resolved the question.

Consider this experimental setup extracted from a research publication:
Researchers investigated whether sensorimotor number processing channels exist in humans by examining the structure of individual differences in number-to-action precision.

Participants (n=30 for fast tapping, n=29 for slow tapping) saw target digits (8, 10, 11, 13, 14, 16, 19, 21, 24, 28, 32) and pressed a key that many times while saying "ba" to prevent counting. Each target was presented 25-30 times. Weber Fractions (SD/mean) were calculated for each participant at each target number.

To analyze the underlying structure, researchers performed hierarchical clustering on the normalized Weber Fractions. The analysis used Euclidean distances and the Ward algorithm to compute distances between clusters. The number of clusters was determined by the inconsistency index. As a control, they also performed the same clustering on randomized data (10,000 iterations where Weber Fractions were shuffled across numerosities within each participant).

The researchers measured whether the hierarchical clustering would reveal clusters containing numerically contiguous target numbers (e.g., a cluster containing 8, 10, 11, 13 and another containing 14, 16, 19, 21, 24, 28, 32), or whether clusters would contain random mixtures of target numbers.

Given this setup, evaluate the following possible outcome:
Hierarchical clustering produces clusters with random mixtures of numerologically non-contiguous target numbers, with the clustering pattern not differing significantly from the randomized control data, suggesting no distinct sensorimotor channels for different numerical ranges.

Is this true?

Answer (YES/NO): NO